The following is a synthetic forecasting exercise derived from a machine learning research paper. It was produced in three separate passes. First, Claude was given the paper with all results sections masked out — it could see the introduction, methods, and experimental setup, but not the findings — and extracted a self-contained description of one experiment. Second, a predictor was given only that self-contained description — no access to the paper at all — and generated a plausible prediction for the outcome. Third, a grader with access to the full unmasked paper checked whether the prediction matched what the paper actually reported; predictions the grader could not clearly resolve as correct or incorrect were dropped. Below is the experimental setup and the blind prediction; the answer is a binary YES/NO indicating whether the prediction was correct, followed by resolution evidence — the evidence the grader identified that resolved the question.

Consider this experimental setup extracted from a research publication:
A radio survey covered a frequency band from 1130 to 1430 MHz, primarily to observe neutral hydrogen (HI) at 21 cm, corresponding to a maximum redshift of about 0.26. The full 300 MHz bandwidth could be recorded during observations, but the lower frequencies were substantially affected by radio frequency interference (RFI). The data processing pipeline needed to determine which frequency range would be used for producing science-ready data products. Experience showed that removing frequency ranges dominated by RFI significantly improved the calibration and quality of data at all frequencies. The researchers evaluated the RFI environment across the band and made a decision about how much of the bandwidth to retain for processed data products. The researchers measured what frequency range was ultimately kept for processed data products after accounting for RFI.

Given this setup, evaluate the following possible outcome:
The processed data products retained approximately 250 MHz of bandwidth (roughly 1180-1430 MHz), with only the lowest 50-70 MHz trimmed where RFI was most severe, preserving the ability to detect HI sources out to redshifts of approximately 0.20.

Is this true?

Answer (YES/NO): NO